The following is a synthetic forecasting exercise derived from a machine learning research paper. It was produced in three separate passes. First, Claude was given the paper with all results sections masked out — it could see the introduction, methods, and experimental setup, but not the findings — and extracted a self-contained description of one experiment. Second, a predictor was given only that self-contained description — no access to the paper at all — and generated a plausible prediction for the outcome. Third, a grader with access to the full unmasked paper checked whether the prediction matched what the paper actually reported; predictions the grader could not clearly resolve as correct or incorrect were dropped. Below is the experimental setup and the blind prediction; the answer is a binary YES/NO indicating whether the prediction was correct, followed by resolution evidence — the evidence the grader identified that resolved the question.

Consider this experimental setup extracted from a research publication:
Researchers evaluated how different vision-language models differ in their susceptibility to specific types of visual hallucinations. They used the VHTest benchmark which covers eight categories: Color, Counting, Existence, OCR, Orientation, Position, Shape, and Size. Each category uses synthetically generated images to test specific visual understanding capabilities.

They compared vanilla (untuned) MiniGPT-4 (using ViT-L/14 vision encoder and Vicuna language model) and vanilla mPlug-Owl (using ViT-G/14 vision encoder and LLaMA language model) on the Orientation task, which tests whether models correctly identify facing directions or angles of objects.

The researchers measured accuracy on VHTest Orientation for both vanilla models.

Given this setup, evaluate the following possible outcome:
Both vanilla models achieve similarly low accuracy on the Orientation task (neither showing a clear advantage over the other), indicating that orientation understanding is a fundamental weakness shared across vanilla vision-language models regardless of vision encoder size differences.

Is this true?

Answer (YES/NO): YES